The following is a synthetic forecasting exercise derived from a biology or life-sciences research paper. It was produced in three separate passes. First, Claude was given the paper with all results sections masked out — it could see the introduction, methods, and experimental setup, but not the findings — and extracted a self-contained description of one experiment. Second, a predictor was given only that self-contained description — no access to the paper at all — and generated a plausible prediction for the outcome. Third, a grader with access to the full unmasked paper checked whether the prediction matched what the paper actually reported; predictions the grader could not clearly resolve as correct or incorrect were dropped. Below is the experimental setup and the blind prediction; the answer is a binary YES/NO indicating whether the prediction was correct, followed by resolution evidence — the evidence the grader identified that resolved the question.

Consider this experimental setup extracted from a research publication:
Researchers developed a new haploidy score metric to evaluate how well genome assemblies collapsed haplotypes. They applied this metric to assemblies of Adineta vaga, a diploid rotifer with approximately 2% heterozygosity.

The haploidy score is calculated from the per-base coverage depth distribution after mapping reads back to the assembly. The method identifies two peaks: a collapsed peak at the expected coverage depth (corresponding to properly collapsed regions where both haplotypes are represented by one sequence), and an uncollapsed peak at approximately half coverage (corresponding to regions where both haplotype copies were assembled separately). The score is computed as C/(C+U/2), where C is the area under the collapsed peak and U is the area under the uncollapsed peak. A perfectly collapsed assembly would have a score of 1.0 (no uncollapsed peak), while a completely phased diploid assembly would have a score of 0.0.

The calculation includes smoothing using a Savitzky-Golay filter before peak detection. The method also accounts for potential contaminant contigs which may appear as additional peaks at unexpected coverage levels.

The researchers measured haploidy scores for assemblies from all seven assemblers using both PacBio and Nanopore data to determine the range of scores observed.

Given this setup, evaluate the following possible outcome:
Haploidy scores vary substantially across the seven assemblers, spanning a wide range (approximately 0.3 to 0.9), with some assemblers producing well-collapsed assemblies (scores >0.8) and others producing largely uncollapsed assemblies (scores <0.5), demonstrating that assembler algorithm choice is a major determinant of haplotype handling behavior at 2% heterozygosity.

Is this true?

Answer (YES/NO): NO